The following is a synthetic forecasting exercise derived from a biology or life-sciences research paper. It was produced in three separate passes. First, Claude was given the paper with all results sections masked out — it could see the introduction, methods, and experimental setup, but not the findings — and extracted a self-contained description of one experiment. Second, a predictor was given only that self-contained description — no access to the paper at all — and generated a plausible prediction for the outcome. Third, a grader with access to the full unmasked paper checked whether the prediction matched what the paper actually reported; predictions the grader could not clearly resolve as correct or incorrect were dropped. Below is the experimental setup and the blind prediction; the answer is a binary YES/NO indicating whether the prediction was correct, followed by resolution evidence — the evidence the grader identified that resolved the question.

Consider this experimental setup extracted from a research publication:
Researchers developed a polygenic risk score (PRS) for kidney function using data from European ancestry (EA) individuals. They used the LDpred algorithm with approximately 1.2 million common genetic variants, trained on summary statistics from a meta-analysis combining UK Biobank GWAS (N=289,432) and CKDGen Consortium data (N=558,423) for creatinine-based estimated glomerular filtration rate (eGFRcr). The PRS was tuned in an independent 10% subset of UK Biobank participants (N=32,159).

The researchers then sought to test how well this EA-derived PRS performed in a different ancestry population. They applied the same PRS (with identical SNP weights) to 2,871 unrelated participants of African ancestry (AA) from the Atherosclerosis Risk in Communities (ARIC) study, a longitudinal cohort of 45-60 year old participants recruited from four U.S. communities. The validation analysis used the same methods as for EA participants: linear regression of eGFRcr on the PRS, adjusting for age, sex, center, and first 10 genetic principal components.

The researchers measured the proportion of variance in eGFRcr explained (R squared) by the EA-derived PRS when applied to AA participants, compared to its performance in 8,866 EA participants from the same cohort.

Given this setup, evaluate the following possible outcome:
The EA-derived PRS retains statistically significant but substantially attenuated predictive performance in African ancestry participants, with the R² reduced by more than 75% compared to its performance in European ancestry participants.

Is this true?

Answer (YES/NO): NO